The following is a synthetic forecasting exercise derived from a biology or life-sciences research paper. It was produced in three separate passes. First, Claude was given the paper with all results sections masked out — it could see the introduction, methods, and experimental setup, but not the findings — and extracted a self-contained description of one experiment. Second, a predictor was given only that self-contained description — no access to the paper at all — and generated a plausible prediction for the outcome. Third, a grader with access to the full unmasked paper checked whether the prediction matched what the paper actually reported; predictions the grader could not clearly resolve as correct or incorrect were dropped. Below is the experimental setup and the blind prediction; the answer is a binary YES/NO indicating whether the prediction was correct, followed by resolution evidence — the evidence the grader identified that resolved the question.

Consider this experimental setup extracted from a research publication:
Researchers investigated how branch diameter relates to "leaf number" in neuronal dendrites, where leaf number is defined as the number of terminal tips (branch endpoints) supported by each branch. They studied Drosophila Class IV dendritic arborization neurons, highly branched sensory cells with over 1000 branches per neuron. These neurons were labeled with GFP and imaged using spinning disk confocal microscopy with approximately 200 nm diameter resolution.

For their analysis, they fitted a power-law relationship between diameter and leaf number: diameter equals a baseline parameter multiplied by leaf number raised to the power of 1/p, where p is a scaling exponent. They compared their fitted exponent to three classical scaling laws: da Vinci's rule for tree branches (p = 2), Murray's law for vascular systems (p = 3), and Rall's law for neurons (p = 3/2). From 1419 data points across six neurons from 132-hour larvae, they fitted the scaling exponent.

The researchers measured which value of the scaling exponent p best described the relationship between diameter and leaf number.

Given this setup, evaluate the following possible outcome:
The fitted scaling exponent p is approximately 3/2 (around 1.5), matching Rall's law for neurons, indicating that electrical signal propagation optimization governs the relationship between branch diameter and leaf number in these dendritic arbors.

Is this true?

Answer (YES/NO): NO